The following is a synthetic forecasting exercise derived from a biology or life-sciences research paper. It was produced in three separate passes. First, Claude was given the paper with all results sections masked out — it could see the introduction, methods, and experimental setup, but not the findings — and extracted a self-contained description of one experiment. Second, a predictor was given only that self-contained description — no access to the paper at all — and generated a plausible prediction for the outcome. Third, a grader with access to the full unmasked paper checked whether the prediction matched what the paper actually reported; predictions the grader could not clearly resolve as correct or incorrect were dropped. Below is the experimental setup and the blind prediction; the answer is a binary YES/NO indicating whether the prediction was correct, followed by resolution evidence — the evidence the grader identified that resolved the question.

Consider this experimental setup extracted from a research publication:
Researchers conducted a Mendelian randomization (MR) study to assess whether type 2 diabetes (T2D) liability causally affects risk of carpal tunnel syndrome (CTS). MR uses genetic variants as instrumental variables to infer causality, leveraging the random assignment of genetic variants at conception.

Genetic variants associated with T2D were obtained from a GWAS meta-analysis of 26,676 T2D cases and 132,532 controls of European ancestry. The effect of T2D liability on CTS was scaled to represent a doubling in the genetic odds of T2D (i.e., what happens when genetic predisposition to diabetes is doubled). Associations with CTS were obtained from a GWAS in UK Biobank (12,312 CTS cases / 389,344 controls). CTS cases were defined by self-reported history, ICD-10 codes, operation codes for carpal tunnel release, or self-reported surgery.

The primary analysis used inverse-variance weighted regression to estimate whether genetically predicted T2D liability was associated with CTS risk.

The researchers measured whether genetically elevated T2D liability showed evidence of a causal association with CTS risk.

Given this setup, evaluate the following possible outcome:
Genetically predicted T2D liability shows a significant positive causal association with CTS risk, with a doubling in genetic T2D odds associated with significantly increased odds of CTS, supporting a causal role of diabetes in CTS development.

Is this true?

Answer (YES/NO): YES